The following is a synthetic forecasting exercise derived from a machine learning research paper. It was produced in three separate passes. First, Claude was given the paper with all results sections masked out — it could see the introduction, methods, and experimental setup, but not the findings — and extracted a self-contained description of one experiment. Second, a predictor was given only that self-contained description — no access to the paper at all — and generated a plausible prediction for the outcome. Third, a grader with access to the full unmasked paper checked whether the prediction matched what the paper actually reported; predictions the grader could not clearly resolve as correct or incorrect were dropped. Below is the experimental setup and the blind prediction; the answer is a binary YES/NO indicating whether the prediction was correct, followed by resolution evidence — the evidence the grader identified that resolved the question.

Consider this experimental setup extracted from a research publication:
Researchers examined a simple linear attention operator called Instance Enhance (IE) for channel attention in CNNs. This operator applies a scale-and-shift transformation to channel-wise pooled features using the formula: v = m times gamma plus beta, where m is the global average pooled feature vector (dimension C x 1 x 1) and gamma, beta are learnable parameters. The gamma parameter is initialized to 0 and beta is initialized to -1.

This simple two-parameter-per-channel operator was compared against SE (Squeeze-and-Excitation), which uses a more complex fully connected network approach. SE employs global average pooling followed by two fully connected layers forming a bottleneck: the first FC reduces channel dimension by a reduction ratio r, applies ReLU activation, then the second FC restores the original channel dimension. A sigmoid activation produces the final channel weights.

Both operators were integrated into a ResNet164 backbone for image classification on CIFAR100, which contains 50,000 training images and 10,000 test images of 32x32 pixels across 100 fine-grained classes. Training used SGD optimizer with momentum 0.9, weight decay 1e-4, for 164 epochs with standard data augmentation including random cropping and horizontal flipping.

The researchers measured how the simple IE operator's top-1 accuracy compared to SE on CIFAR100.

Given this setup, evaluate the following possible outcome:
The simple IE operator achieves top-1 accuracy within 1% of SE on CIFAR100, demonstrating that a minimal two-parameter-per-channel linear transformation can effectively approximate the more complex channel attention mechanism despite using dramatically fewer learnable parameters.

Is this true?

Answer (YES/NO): YES